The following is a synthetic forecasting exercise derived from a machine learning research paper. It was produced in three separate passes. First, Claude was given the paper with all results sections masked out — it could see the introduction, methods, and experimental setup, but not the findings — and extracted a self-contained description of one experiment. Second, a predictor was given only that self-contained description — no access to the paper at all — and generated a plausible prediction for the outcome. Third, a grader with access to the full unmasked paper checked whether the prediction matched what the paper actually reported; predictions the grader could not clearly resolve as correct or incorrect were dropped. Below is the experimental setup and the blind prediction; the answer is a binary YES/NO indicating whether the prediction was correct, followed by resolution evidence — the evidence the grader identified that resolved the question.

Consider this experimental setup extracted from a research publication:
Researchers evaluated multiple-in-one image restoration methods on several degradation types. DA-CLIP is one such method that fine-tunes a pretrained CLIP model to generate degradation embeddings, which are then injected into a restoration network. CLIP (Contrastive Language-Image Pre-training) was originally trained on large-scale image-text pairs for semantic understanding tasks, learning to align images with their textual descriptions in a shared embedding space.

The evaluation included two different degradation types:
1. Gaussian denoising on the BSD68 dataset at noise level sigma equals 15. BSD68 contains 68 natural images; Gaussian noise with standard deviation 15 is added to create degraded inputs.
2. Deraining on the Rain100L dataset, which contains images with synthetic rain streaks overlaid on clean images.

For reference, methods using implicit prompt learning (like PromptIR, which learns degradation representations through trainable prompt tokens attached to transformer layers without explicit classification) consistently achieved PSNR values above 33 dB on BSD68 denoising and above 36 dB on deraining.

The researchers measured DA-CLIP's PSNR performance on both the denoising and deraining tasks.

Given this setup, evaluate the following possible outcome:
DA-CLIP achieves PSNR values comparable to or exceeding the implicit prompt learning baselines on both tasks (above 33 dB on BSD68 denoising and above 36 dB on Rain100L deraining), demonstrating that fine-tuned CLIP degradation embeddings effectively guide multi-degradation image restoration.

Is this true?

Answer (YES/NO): NO